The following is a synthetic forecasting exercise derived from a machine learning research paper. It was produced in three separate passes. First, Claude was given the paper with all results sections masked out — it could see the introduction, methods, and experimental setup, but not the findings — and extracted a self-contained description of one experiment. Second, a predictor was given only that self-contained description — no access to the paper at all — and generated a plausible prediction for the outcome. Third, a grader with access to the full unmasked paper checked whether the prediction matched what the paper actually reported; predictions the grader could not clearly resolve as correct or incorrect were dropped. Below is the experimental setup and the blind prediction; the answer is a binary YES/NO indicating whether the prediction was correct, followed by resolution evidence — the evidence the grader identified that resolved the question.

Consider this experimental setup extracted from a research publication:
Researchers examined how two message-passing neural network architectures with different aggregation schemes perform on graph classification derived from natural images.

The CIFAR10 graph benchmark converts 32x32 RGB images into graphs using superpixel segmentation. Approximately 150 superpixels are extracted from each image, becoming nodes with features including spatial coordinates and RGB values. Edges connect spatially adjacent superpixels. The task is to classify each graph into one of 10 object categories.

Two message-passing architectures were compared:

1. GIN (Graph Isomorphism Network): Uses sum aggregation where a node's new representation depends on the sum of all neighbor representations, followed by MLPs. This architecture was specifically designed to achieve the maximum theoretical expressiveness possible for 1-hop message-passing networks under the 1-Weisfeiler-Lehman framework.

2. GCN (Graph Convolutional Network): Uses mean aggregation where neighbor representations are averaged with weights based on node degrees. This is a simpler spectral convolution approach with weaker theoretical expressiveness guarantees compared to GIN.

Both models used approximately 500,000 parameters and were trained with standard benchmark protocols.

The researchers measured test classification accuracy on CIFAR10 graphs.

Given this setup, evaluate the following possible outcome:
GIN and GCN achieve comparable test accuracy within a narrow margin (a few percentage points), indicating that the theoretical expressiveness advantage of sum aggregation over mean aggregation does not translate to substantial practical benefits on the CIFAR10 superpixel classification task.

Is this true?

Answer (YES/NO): YES